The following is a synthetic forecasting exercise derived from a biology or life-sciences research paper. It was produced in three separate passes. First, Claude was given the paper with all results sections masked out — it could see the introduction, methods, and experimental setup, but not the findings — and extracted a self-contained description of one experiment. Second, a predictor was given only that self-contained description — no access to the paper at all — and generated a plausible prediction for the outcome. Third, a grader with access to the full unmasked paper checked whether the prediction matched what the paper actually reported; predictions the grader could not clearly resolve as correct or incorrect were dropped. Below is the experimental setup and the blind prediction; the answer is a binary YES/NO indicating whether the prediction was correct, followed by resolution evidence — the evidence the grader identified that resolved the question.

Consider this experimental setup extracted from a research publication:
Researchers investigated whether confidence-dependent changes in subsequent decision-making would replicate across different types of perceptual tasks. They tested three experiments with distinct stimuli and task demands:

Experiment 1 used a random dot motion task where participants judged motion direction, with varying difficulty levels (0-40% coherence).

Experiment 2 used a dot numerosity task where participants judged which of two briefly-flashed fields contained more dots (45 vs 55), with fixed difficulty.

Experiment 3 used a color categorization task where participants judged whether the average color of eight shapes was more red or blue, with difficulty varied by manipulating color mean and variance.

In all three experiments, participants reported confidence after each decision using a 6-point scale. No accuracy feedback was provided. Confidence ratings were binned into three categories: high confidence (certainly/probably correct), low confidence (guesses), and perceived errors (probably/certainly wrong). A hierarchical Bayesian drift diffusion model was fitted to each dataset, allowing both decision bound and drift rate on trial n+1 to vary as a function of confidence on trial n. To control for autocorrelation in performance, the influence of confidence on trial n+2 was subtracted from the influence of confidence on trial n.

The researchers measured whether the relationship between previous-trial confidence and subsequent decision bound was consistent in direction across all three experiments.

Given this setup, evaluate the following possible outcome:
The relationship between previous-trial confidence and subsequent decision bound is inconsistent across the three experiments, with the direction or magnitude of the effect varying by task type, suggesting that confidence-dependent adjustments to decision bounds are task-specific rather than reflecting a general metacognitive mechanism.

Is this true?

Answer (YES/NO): NO